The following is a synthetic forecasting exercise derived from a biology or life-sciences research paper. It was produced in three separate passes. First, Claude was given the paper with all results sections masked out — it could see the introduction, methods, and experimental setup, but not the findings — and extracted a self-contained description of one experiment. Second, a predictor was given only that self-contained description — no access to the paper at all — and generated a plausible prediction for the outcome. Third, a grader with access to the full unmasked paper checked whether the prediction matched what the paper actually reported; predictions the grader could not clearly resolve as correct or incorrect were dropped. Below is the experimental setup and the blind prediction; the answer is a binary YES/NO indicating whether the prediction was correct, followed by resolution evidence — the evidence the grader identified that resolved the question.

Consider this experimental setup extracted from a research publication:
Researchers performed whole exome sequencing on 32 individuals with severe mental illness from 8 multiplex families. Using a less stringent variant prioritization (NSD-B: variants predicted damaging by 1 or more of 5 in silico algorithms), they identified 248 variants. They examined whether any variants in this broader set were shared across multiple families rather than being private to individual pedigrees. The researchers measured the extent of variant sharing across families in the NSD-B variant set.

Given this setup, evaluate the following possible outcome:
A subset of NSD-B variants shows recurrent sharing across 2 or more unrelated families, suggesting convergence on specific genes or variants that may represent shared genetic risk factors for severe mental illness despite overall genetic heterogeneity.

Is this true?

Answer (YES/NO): NO